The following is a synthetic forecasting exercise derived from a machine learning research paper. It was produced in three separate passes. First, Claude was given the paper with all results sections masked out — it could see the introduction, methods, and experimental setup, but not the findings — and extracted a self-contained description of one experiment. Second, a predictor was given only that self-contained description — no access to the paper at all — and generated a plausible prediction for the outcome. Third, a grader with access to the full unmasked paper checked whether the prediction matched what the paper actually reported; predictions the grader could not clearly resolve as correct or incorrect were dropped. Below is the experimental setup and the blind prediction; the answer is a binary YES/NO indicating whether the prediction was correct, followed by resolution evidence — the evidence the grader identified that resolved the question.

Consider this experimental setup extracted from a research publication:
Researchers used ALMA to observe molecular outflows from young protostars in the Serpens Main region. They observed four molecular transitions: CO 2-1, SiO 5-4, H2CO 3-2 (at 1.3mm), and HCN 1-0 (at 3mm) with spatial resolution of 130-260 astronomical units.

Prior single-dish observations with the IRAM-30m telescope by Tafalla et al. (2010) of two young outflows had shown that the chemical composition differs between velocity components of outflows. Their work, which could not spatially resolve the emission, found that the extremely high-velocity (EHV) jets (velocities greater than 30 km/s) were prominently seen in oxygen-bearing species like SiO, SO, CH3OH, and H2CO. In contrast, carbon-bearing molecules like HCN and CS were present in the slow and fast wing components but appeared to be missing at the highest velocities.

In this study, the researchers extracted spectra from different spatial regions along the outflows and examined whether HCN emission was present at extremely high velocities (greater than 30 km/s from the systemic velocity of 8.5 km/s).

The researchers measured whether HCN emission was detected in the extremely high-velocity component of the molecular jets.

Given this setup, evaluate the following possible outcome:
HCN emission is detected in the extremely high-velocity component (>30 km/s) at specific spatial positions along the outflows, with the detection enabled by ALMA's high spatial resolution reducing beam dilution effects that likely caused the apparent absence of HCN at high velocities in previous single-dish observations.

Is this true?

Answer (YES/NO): NO